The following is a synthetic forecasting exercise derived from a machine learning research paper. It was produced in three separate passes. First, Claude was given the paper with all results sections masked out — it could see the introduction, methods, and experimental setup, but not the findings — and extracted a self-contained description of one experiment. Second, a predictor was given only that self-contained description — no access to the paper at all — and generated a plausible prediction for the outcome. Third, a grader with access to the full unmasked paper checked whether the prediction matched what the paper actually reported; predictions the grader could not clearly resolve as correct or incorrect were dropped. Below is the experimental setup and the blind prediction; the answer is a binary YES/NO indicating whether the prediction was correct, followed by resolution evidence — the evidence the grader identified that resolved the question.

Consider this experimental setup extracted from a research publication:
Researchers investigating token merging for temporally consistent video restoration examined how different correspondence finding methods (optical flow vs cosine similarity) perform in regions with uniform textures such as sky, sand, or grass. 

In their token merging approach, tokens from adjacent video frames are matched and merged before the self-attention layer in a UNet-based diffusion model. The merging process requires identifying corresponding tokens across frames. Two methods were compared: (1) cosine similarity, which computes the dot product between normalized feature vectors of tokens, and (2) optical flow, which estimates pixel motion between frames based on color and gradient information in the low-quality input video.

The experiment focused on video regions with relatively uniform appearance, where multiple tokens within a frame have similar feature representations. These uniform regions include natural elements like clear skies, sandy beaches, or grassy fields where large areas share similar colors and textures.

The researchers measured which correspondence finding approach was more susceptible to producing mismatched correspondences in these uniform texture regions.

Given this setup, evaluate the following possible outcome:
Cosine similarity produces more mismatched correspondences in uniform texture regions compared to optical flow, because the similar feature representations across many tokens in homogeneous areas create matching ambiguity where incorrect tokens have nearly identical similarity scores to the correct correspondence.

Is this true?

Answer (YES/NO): YES